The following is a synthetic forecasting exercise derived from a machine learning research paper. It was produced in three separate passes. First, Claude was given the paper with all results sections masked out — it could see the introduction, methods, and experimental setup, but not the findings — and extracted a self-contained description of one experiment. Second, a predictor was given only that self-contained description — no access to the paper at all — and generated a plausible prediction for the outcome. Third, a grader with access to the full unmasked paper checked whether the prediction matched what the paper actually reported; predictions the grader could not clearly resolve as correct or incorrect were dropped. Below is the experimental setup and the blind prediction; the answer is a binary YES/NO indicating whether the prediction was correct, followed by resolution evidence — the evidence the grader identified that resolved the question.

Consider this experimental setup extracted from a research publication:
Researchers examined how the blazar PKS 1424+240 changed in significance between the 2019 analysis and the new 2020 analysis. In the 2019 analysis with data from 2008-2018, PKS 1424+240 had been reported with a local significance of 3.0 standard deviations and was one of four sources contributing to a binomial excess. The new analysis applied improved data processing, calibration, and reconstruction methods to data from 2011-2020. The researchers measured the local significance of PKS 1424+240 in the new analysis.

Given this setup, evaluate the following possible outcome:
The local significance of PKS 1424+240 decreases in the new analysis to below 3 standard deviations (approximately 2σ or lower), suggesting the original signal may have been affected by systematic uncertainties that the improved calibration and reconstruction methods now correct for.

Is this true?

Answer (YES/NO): NO